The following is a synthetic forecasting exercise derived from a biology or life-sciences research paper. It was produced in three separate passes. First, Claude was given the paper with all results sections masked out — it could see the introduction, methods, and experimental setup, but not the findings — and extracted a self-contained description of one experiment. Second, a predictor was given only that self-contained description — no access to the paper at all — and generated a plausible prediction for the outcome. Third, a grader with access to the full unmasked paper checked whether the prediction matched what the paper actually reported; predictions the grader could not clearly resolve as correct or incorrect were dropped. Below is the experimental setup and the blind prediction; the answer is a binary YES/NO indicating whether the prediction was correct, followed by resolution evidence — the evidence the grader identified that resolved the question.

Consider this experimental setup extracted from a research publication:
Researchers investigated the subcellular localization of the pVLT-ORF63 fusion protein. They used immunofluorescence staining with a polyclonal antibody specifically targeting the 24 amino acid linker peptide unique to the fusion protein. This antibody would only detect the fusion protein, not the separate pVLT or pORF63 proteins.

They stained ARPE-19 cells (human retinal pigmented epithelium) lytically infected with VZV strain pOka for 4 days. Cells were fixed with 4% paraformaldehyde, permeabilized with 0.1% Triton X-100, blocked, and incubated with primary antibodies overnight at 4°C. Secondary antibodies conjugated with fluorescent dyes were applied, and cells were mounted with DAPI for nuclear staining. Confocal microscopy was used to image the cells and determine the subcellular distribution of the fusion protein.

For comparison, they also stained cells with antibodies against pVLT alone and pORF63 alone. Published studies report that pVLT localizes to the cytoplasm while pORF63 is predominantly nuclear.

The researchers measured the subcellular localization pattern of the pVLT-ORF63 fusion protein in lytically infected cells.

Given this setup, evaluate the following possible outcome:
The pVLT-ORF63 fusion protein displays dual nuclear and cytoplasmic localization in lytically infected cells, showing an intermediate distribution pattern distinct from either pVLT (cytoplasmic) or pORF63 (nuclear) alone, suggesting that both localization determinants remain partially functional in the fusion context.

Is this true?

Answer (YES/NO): YES